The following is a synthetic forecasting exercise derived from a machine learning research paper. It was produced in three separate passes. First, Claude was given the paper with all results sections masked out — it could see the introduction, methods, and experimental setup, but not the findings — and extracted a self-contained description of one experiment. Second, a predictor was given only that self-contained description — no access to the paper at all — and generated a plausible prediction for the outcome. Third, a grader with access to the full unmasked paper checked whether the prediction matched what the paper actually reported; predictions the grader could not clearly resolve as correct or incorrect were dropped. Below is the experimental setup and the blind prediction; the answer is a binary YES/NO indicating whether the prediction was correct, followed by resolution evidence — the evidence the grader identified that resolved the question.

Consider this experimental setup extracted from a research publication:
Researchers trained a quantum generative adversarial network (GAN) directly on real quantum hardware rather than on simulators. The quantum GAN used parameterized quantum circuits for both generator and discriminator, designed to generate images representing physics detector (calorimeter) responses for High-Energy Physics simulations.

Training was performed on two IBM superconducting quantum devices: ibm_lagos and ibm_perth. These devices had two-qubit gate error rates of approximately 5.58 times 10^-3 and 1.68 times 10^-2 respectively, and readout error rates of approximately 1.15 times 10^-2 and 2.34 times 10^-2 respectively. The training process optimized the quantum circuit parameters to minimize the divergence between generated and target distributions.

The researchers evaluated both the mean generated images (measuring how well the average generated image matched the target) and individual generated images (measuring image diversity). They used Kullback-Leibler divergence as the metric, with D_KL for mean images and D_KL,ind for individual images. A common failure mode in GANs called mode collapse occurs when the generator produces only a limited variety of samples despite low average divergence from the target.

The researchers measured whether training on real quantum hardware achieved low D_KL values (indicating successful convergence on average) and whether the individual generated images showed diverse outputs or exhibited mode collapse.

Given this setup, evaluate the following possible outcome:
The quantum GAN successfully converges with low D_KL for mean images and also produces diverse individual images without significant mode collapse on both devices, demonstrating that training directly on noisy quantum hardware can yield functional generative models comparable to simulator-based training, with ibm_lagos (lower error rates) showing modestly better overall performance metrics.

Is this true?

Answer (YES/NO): NO